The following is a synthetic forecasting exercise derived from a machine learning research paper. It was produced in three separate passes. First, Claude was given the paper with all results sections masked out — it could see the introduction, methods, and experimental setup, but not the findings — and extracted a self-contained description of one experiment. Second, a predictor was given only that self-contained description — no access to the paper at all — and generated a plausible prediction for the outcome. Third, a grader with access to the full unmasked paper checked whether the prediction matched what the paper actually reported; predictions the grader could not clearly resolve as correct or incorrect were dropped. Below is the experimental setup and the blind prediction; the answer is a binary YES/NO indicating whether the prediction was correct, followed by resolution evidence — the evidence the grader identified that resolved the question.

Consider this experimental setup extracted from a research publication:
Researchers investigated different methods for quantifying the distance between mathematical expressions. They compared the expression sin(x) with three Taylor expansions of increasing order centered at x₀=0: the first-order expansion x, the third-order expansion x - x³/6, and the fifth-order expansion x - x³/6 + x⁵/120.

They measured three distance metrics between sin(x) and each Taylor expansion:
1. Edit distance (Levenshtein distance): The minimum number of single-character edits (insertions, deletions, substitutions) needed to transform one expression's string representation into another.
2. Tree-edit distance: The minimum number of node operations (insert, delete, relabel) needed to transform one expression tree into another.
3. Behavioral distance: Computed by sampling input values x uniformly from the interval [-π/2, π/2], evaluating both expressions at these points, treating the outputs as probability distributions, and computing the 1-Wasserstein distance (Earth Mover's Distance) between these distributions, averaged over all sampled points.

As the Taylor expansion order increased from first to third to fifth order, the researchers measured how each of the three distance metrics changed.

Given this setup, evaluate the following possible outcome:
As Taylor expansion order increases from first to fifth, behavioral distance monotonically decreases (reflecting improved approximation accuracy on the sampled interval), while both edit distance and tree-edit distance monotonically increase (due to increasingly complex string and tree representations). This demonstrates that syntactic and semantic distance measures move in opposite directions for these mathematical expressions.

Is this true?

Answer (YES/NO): YES